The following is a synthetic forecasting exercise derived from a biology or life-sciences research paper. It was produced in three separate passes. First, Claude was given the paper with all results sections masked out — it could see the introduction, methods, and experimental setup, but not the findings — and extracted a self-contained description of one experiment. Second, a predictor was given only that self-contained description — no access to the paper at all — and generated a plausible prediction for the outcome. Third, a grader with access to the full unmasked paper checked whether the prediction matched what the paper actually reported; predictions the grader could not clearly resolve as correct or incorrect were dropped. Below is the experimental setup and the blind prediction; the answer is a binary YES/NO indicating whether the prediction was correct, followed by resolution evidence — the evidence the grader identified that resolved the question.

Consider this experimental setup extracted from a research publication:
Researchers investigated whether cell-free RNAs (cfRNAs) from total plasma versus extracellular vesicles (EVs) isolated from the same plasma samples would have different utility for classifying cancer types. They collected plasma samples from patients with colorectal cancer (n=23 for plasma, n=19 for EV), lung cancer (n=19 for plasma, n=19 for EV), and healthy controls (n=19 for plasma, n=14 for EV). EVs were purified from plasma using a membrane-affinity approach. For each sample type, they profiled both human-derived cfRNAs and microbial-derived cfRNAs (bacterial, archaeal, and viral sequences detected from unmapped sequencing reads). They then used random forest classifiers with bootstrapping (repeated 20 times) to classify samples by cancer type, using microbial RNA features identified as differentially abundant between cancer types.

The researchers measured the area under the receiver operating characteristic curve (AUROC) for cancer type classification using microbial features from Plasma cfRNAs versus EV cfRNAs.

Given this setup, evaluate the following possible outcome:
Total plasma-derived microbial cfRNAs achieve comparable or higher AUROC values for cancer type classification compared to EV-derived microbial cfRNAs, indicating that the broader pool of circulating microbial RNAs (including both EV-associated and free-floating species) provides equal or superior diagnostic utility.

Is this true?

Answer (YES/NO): YES